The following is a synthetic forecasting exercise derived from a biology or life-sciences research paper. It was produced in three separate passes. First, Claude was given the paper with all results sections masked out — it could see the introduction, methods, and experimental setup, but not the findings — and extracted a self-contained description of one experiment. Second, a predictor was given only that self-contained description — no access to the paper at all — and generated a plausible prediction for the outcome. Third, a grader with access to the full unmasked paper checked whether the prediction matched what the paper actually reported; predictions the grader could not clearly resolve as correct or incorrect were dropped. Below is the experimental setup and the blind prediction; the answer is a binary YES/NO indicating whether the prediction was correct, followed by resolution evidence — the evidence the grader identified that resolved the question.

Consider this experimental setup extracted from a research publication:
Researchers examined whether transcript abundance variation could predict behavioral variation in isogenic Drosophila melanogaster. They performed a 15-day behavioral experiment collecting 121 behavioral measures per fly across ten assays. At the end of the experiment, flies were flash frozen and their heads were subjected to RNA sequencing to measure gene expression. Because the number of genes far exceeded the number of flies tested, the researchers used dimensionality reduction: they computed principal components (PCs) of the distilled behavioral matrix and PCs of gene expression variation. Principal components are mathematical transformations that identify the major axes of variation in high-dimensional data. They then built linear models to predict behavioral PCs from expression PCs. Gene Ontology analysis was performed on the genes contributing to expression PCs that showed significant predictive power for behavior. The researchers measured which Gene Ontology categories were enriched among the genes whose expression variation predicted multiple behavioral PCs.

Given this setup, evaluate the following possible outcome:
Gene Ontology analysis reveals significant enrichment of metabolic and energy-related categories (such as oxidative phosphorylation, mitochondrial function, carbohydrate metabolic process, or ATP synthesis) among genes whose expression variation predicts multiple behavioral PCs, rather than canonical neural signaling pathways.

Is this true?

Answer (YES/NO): YES